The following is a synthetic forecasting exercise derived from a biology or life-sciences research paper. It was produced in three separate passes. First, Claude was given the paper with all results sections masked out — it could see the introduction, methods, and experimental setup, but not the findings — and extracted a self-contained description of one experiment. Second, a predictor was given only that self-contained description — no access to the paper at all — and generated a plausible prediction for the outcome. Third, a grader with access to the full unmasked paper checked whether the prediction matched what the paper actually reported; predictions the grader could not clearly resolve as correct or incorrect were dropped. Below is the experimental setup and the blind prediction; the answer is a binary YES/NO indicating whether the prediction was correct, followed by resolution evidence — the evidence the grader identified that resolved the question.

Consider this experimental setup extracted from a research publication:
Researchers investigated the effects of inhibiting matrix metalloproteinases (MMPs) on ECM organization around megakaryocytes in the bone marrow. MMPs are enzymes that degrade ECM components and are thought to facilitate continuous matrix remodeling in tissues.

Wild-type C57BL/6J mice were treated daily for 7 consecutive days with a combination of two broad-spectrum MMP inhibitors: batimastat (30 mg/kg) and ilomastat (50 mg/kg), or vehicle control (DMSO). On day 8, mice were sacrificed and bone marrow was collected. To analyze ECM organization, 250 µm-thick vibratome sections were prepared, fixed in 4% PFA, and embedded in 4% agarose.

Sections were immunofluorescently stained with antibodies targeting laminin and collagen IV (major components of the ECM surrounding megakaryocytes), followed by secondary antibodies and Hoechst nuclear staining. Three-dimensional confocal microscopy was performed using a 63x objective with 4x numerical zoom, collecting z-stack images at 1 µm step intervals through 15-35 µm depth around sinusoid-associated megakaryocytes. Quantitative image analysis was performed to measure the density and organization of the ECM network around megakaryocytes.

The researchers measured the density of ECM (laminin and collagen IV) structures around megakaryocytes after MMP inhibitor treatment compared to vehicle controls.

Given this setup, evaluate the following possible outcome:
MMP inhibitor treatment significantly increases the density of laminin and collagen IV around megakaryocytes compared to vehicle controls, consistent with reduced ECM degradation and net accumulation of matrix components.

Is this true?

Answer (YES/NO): YES